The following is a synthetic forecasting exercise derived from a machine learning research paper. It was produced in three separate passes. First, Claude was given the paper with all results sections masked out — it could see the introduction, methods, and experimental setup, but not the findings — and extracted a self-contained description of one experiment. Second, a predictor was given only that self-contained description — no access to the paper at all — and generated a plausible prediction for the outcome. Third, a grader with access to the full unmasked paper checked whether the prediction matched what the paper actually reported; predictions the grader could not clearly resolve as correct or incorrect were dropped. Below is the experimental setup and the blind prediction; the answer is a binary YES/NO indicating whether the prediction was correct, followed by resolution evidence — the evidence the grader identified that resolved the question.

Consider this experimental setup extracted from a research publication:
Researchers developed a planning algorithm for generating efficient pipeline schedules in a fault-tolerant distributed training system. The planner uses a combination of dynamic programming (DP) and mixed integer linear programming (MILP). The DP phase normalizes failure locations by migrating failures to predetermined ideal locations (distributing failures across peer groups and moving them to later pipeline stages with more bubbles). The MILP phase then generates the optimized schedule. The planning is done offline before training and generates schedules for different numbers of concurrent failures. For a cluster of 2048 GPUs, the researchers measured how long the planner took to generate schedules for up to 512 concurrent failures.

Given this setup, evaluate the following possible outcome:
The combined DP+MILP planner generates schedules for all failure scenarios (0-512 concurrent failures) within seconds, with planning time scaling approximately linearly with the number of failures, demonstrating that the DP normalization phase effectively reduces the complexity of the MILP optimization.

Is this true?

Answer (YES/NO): NO